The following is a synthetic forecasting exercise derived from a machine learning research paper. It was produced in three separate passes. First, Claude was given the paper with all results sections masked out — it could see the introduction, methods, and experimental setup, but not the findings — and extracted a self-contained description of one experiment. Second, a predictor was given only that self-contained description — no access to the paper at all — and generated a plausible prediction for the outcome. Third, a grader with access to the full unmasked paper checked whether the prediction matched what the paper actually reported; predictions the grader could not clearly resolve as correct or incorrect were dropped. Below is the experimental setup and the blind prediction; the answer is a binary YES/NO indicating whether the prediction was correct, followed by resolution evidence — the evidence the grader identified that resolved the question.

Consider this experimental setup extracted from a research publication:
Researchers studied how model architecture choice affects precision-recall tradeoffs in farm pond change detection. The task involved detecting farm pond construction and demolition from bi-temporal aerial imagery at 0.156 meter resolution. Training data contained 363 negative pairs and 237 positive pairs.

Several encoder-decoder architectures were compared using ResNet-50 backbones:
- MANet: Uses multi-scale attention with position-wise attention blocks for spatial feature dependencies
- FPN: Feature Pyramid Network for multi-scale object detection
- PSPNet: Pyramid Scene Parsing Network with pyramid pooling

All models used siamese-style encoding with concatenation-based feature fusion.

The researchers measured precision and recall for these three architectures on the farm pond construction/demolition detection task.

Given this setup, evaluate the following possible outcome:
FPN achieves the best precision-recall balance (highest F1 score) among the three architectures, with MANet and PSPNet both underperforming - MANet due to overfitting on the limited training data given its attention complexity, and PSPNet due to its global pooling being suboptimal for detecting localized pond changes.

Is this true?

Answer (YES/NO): YES